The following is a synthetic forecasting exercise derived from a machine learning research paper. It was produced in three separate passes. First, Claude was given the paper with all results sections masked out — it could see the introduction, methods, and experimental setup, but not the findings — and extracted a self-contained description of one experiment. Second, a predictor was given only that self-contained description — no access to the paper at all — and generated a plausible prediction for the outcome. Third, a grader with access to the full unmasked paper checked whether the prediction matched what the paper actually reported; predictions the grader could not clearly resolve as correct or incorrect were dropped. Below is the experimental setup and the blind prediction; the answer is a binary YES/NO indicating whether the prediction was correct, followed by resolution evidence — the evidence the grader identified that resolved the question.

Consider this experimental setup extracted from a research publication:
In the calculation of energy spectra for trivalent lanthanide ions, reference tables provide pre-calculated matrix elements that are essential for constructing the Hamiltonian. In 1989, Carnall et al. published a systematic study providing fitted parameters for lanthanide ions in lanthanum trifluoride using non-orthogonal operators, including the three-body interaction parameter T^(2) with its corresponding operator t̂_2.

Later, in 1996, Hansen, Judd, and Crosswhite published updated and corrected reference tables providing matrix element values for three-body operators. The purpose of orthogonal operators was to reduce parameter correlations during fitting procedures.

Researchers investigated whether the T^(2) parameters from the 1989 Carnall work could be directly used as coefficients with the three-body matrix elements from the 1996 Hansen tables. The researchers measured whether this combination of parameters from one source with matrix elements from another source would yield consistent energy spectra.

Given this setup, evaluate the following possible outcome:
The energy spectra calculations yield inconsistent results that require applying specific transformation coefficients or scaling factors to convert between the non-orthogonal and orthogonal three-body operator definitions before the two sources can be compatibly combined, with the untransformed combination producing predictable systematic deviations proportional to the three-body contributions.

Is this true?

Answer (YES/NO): NO